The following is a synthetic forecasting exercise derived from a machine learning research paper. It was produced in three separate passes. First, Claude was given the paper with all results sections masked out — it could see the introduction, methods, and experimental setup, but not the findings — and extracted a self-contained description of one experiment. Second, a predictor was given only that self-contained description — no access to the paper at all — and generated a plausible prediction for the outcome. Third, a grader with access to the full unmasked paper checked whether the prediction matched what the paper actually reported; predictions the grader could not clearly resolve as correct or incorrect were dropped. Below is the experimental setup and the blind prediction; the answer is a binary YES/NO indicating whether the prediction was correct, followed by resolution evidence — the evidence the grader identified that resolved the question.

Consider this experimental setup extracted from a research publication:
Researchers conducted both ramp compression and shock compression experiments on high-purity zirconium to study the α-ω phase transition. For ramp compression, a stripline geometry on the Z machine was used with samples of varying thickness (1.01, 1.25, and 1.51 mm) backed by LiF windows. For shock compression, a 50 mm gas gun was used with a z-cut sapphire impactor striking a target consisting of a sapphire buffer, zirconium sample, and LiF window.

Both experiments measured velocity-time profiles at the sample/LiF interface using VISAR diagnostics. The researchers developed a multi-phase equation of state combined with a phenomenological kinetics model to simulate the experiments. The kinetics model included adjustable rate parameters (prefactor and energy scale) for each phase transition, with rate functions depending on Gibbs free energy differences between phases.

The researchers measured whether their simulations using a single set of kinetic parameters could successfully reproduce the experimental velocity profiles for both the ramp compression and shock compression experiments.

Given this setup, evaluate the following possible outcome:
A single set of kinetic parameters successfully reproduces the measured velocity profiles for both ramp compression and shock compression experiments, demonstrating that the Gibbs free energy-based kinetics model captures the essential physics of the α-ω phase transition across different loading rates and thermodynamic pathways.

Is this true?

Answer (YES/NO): YES